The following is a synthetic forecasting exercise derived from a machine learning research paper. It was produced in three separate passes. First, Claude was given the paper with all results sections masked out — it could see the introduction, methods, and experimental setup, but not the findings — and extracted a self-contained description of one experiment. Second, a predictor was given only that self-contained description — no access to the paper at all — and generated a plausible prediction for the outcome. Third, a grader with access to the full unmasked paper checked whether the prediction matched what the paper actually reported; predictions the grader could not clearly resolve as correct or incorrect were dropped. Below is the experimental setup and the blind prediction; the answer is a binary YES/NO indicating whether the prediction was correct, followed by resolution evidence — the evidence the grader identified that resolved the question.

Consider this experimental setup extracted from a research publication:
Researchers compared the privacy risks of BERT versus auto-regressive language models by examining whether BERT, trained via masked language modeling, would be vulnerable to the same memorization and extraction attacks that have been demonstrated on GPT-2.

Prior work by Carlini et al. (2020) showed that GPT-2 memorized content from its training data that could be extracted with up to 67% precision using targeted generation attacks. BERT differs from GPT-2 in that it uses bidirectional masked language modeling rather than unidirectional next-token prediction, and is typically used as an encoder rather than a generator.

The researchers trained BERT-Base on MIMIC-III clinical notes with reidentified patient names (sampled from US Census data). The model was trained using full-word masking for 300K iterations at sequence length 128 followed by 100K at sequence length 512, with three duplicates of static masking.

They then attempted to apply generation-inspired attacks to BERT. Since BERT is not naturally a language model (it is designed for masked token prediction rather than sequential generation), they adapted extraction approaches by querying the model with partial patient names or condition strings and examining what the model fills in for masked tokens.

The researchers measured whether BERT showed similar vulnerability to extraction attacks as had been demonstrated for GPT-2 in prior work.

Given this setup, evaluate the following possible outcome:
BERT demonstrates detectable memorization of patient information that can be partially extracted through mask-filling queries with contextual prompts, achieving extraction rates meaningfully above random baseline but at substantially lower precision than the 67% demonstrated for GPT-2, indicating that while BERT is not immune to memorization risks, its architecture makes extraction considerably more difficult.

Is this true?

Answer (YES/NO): NO